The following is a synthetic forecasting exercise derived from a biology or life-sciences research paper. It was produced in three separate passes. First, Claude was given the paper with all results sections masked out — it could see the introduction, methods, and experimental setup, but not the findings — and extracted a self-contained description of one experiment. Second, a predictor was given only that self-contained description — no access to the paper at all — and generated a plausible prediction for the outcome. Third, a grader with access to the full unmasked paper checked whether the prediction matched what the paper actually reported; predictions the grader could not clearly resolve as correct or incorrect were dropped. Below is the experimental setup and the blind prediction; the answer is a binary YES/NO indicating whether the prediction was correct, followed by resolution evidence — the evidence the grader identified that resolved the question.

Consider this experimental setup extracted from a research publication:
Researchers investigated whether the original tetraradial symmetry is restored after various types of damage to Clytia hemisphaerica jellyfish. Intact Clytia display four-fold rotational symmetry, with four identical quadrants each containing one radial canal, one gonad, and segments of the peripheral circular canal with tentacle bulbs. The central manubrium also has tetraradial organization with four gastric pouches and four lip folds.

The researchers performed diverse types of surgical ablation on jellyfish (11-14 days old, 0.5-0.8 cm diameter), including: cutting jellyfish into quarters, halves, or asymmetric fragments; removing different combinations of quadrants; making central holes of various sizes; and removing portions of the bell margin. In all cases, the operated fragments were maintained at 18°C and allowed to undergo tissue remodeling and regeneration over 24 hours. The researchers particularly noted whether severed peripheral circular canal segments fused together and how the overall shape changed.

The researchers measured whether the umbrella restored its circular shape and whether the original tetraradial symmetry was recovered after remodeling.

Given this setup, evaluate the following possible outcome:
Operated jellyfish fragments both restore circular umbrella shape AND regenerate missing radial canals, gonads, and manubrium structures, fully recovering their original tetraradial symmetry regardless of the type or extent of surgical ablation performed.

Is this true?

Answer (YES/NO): NO